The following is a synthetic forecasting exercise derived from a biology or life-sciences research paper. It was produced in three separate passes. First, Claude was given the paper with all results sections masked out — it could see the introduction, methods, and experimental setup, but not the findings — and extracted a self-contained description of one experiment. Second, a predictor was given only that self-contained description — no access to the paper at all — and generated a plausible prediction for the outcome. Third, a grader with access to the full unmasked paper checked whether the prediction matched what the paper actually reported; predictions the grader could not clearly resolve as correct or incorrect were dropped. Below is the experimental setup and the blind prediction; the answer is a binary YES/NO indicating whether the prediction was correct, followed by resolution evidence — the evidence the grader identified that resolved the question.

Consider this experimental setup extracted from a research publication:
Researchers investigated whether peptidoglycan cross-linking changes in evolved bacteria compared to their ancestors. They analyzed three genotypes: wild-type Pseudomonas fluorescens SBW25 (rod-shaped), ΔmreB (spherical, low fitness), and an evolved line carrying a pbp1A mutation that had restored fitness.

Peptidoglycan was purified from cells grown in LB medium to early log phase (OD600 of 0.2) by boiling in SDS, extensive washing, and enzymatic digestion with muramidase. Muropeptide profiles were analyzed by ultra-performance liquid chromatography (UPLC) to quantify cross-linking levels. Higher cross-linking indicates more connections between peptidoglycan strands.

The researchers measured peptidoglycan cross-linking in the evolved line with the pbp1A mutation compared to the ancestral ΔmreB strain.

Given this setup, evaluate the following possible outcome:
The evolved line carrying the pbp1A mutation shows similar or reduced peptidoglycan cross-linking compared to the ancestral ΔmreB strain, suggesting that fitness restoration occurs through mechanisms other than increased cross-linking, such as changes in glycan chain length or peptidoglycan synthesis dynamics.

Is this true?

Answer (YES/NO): YES